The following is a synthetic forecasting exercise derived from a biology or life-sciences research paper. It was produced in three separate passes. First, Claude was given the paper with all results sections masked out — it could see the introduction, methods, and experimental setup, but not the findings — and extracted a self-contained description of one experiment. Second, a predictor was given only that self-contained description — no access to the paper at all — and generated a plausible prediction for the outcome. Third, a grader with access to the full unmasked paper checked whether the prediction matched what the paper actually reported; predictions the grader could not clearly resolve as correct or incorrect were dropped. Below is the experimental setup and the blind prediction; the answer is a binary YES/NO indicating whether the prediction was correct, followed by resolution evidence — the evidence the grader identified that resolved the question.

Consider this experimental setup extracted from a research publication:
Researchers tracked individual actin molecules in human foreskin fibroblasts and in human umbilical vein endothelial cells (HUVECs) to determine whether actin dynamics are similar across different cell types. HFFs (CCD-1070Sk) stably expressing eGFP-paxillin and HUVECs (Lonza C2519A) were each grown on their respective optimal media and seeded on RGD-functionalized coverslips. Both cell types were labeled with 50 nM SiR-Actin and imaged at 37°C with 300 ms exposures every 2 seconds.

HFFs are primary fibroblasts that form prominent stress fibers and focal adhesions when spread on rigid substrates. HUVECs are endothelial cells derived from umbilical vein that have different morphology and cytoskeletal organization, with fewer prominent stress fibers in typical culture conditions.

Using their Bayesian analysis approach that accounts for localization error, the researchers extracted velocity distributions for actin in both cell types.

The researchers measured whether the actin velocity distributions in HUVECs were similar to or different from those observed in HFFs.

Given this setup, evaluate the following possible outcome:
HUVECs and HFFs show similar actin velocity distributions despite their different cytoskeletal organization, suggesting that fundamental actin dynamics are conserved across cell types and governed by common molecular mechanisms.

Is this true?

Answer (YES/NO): YES